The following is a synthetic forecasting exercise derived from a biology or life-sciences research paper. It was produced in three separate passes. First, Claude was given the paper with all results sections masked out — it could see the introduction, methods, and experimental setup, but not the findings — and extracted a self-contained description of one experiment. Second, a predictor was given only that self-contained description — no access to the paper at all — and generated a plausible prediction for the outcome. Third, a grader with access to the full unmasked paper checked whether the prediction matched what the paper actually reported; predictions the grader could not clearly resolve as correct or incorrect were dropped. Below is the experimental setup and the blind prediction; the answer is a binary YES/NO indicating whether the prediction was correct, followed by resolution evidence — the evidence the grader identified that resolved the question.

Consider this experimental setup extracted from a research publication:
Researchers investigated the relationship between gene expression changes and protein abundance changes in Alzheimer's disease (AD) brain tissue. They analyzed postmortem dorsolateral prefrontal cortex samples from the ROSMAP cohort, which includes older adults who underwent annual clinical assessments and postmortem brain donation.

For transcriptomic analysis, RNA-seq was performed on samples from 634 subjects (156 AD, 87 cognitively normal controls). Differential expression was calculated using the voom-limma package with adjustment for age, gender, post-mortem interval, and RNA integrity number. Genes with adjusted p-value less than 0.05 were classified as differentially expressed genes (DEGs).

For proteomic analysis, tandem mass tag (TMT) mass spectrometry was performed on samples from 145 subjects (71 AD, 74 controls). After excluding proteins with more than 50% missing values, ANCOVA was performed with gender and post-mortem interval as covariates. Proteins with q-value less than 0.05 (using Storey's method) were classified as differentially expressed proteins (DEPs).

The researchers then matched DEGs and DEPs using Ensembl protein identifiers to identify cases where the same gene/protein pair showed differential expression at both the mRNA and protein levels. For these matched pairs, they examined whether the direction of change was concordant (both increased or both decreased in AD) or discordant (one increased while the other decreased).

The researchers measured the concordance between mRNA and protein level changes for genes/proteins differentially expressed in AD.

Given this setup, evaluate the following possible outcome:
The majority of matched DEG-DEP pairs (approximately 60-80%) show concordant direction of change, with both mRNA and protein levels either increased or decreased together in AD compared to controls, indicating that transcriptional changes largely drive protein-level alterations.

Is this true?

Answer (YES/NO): NO